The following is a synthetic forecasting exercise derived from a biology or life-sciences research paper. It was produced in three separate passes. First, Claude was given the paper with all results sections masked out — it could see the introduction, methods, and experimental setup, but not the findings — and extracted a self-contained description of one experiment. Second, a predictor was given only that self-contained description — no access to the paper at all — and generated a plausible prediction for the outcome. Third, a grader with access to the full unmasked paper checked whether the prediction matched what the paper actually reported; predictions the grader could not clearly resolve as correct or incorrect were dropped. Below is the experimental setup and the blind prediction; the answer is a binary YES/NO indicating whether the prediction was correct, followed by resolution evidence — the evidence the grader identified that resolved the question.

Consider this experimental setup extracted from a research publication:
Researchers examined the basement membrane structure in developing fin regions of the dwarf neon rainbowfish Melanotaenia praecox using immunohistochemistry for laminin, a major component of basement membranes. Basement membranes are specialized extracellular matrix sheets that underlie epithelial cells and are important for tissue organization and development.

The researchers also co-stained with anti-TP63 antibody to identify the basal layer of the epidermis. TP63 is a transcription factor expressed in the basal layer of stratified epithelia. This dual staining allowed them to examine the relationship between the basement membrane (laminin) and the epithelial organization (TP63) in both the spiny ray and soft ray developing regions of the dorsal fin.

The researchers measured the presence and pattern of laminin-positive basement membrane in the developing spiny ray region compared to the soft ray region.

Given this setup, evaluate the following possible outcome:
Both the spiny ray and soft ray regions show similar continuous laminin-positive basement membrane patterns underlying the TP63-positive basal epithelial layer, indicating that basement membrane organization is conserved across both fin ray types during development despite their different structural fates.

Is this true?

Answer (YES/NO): NO